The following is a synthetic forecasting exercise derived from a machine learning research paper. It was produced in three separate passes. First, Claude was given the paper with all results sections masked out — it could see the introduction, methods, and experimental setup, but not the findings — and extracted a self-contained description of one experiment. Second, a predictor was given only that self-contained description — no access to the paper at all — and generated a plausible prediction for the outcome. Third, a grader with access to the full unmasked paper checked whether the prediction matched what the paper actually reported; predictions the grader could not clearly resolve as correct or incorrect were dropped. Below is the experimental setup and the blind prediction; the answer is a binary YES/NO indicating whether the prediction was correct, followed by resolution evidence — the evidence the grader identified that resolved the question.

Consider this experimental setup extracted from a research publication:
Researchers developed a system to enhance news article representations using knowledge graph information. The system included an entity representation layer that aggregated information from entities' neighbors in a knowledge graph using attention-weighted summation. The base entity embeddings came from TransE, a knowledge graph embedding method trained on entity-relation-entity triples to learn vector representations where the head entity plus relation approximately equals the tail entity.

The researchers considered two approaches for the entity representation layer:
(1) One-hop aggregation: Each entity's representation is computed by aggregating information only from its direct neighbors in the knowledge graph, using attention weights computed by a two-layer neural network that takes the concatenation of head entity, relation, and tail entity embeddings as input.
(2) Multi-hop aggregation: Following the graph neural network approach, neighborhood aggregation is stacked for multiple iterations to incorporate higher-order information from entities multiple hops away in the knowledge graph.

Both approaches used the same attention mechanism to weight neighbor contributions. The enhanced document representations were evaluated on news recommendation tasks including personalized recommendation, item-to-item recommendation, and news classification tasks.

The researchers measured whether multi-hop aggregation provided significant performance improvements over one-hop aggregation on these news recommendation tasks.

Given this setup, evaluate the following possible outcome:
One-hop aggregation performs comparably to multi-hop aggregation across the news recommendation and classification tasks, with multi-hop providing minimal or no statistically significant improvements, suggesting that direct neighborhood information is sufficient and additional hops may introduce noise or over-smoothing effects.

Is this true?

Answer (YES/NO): YES